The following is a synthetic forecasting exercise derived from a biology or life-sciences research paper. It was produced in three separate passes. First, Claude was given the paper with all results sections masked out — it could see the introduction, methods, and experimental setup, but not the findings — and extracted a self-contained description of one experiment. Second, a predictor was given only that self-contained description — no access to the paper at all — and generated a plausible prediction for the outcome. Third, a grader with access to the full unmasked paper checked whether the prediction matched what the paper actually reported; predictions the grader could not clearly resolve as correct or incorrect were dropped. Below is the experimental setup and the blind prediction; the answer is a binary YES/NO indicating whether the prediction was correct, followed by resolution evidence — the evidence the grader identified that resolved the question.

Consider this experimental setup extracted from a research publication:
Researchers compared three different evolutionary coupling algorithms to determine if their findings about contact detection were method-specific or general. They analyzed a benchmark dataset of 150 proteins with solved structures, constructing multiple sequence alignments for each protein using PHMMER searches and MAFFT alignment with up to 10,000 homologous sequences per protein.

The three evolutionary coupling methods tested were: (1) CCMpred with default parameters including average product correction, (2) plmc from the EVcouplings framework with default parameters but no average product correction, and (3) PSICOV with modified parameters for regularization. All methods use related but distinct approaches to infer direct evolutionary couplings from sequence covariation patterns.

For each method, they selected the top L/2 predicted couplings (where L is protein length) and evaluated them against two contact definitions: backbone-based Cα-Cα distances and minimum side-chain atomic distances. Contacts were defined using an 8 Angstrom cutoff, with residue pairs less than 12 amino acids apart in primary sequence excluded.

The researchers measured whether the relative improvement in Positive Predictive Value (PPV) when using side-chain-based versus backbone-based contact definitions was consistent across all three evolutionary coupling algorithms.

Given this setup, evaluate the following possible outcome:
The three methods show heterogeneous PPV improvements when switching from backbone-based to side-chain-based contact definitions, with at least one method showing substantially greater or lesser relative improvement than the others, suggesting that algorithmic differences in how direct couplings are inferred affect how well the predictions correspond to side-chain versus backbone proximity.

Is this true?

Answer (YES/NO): NO